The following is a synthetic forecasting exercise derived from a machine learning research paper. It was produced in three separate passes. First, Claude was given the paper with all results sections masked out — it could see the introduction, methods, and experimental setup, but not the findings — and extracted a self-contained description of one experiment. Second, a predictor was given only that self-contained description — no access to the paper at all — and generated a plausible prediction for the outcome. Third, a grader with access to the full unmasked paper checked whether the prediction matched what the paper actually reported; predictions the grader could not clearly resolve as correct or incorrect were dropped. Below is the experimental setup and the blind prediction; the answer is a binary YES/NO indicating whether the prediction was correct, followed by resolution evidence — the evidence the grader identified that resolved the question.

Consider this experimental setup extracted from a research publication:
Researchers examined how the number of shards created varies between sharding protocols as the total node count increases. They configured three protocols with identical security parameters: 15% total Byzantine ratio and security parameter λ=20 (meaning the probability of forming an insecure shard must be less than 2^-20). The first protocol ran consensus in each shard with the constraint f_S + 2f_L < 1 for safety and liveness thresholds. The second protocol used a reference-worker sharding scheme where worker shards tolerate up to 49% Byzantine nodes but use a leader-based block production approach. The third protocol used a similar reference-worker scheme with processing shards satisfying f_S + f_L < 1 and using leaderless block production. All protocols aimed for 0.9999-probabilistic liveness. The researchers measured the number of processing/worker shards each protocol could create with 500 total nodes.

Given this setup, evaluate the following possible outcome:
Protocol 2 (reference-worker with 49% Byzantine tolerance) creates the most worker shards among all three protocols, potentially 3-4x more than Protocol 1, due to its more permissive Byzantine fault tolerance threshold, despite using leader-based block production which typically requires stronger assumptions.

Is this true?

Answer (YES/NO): NO